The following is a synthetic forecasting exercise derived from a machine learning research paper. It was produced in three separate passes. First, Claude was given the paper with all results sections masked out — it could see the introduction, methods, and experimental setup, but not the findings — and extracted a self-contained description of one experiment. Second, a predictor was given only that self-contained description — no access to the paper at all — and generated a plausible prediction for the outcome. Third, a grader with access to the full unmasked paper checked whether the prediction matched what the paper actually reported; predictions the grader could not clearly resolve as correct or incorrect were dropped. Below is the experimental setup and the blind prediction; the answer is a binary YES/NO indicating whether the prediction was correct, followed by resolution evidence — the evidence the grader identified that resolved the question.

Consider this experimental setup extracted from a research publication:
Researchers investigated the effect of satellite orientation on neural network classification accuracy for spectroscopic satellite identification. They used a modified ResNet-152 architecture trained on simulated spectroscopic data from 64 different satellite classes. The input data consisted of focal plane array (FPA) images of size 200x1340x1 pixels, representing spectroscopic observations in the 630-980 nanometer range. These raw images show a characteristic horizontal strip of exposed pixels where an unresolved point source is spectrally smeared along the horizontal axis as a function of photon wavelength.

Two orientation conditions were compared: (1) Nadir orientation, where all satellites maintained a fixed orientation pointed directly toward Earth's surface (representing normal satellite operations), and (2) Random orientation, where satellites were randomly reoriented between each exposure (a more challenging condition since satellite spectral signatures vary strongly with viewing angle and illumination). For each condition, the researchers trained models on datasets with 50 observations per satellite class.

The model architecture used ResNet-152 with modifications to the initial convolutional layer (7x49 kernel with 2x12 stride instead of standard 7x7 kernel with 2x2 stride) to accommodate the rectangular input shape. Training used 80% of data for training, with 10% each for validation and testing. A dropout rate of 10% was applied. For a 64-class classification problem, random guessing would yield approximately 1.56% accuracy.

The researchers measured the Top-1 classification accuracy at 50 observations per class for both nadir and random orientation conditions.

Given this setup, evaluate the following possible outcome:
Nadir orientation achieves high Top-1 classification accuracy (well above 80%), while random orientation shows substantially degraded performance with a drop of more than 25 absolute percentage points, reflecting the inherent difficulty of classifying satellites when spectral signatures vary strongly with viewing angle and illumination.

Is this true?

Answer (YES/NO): NO